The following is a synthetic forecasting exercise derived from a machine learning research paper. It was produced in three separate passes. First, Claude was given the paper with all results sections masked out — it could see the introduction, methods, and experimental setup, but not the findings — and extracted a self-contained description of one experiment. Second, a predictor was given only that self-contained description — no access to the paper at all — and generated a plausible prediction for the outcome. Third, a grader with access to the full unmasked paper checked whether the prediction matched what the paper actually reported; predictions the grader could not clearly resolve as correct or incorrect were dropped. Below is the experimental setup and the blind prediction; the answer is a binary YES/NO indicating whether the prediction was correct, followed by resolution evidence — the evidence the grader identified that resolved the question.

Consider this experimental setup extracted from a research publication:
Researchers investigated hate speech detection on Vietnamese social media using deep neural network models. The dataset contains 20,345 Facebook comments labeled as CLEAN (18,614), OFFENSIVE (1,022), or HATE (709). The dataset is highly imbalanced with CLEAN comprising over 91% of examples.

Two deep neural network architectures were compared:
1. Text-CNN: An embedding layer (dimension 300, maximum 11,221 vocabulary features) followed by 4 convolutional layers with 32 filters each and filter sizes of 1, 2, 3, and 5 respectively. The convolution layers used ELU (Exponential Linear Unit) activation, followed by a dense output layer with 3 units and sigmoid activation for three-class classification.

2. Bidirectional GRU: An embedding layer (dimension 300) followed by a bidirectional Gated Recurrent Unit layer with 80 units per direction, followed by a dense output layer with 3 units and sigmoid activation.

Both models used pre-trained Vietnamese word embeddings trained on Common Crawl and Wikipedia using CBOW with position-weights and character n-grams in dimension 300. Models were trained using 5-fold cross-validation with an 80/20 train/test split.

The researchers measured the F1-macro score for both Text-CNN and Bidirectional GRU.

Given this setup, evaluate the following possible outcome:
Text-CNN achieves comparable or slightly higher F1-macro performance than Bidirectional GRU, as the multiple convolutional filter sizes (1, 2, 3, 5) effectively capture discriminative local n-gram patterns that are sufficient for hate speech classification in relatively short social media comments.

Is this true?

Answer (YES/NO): YES